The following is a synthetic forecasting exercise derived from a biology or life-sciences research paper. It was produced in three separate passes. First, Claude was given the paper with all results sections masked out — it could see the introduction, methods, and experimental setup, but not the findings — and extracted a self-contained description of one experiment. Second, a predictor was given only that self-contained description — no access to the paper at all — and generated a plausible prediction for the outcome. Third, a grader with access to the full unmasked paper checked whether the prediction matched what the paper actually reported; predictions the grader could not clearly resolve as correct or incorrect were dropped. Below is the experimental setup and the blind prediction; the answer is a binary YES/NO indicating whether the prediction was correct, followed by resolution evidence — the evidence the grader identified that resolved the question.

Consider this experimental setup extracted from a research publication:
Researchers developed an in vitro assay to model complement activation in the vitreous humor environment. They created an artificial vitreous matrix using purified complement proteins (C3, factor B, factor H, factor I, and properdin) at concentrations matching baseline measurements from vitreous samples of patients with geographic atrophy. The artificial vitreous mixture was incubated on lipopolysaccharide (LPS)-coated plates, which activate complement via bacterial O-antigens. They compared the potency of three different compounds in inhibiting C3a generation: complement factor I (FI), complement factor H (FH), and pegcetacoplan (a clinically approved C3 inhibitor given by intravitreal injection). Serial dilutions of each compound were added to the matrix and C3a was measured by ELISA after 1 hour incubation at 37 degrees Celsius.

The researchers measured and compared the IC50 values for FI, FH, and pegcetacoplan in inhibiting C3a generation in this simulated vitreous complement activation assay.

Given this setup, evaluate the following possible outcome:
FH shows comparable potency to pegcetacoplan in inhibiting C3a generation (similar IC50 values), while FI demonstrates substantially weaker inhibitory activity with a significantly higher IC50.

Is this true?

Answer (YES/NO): YES